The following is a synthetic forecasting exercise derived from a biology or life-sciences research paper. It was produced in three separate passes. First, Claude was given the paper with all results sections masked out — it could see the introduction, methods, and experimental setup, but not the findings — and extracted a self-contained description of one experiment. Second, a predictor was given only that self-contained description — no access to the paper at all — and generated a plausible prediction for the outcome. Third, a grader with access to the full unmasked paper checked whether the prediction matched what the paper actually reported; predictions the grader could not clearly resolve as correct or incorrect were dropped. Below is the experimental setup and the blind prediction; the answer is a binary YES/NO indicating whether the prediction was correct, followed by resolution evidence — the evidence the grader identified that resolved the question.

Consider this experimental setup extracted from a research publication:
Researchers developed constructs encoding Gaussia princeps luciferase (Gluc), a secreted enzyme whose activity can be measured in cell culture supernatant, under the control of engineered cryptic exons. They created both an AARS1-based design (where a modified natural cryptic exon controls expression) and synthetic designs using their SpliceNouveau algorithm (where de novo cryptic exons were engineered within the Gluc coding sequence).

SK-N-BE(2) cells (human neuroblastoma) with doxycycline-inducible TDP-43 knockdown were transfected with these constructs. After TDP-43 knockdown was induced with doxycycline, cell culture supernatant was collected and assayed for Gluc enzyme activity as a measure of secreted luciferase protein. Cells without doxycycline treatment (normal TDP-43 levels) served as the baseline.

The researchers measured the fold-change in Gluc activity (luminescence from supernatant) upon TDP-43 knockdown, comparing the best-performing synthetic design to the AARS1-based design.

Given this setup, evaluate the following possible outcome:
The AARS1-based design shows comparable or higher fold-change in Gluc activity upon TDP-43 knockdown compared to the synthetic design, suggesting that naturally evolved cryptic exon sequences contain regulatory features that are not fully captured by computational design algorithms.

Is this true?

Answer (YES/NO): NO